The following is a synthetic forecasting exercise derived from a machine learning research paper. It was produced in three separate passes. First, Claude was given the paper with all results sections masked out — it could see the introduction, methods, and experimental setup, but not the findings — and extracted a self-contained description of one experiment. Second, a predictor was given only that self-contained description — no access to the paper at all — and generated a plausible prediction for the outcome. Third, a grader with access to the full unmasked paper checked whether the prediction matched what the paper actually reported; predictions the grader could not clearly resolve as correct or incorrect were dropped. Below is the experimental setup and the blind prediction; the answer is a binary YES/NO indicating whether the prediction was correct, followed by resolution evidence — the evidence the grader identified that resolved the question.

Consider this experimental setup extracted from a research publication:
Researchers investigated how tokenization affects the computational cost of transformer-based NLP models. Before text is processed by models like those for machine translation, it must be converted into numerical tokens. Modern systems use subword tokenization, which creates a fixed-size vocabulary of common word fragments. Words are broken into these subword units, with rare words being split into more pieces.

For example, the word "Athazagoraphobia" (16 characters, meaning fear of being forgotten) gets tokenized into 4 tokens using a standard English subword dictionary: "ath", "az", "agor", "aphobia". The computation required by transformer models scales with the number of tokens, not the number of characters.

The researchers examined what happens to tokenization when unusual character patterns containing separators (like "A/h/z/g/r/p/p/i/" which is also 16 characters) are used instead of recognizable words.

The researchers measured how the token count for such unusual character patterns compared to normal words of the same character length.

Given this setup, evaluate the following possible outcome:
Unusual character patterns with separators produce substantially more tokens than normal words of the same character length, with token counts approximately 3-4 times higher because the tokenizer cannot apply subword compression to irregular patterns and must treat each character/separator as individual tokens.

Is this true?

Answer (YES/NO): YES